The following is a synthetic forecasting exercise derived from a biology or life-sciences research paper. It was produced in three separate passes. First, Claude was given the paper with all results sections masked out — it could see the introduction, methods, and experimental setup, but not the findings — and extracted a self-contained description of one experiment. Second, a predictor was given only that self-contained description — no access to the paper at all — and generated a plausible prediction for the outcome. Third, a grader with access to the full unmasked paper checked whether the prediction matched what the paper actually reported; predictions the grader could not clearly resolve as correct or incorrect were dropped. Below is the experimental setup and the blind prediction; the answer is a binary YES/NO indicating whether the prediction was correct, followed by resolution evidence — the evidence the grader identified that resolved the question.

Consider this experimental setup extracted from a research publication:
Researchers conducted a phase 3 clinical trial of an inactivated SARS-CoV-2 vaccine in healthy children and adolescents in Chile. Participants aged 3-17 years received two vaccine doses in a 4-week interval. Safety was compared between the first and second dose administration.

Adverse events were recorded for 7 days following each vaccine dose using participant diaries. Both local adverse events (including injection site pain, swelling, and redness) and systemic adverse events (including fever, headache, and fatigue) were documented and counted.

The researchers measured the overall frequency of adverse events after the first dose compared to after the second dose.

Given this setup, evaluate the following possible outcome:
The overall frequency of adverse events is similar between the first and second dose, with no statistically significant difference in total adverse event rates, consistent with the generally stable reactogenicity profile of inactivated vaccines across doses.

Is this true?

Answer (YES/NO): NO